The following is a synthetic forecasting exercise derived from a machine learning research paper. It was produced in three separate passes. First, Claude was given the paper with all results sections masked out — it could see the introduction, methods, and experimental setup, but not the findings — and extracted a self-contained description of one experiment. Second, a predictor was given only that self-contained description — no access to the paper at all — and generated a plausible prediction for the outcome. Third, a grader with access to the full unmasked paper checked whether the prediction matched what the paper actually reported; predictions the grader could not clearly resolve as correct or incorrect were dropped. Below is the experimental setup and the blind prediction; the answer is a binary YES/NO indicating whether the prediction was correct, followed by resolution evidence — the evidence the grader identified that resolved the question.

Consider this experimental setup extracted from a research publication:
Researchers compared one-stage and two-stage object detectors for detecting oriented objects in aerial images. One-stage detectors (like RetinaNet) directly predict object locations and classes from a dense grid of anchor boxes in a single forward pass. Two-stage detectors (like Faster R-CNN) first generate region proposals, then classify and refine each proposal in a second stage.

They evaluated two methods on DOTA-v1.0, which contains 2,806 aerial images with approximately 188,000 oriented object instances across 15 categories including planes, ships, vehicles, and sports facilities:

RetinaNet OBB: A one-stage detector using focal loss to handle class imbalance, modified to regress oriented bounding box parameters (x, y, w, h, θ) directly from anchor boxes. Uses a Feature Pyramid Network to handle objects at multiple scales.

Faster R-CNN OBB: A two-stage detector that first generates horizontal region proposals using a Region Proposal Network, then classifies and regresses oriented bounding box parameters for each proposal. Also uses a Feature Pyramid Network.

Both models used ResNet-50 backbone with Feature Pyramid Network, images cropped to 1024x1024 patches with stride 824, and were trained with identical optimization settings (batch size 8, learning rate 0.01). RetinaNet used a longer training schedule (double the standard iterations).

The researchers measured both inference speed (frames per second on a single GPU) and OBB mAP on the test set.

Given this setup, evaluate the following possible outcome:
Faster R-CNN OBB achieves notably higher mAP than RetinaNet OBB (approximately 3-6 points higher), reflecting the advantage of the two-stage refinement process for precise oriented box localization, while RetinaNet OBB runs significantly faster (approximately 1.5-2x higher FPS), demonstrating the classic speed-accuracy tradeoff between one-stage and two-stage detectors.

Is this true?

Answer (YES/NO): NO